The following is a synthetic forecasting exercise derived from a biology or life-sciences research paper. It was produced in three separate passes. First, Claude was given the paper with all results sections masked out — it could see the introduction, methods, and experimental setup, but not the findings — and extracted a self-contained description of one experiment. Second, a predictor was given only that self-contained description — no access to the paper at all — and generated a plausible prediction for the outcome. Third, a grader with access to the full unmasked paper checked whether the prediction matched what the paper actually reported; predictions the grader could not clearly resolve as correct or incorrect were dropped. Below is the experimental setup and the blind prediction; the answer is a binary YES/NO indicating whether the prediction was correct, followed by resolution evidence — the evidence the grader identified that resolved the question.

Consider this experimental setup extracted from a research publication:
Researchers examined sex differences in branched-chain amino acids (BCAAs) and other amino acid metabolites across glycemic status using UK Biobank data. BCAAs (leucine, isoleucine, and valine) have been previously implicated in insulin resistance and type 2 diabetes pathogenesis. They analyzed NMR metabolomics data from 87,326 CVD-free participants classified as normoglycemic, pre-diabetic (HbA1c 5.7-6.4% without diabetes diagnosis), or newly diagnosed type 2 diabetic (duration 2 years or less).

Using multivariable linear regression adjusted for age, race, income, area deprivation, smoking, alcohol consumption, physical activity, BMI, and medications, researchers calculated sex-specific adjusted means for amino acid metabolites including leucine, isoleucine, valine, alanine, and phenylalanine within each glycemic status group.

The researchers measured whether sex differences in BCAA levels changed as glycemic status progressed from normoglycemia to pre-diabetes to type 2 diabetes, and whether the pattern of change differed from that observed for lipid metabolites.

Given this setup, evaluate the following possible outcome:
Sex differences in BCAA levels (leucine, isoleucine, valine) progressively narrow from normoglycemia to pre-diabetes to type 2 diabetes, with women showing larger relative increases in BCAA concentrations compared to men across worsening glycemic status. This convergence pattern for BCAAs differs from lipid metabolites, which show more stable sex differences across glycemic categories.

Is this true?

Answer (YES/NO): NO